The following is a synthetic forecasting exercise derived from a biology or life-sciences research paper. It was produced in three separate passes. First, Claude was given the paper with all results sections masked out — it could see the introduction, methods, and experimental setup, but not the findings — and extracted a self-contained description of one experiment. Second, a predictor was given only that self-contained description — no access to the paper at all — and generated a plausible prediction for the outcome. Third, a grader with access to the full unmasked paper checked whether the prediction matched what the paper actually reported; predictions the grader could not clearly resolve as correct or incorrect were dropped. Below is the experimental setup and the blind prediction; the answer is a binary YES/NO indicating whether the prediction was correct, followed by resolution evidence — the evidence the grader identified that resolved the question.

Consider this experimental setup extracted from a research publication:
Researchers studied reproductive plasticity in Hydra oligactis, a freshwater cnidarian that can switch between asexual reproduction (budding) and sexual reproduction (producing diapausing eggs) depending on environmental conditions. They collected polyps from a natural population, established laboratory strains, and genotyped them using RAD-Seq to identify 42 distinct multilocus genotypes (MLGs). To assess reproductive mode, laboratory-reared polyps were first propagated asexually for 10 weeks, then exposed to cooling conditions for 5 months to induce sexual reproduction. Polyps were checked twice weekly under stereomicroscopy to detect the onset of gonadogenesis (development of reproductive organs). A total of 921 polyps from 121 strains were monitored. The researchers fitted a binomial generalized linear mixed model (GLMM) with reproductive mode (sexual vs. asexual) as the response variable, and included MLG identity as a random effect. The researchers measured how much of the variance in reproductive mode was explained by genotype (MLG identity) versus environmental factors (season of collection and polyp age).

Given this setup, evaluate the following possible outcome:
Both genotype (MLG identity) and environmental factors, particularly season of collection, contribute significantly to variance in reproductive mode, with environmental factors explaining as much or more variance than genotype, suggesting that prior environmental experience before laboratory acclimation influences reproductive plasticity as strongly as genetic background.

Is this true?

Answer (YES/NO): NO